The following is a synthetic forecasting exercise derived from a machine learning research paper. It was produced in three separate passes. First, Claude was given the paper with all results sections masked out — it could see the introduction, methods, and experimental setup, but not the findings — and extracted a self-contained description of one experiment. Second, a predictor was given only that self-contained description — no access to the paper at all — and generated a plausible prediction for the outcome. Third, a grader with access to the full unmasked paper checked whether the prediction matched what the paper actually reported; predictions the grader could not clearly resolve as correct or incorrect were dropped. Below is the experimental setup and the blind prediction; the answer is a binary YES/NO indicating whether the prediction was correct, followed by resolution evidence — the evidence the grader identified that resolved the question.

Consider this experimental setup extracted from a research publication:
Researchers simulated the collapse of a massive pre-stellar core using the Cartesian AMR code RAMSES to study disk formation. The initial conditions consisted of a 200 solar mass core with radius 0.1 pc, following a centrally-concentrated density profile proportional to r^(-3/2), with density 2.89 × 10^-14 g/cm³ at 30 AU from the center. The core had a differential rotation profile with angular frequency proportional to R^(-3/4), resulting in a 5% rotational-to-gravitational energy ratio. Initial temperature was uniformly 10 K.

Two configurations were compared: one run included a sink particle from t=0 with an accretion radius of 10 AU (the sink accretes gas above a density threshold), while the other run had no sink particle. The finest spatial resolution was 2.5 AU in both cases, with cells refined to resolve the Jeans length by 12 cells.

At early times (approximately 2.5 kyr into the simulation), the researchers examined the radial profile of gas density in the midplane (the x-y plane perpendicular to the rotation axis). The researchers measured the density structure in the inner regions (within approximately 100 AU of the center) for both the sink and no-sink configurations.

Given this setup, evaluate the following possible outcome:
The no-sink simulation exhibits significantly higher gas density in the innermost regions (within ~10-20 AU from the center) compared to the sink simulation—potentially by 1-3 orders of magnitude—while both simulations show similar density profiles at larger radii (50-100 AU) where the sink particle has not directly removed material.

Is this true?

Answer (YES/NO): NO